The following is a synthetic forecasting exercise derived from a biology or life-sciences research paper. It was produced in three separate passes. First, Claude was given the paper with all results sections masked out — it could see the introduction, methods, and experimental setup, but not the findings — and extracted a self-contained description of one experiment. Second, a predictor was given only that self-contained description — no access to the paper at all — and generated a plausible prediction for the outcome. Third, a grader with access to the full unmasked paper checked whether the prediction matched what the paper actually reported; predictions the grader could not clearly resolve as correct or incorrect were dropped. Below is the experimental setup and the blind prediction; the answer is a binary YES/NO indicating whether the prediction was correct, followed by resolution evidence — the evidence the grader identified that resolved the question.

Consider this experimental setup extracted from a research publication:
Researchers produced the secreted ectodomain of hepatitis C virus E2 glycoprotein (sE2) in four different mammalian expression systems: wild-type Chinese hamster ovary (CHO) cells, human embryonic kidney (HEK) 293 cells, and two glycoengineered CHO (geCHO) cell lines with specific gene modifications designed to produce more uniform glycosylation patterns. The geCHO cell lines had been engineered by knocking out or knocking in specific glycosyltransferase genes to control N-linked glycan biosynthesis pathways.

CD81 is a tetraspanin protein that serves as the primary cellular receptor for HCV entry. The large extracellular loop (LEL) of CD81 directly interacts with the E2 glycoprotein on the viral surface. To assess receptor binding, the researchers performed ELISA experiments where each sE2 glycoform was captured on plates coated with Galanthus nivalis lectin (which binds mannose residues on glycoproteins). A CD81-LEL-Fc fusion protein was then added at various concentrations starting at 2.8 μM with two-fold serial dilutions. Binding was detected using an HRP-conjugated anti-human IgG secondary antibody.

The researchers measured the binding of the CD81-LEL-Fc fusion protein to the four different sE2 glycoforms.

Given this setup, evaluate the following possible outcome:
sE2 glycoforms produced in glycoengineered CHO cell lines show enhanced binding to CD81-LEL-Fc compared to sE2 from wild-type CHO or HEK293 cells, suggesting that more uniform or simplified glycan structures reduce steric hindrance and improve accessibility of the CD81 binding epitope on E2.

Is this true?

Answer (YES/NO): NO